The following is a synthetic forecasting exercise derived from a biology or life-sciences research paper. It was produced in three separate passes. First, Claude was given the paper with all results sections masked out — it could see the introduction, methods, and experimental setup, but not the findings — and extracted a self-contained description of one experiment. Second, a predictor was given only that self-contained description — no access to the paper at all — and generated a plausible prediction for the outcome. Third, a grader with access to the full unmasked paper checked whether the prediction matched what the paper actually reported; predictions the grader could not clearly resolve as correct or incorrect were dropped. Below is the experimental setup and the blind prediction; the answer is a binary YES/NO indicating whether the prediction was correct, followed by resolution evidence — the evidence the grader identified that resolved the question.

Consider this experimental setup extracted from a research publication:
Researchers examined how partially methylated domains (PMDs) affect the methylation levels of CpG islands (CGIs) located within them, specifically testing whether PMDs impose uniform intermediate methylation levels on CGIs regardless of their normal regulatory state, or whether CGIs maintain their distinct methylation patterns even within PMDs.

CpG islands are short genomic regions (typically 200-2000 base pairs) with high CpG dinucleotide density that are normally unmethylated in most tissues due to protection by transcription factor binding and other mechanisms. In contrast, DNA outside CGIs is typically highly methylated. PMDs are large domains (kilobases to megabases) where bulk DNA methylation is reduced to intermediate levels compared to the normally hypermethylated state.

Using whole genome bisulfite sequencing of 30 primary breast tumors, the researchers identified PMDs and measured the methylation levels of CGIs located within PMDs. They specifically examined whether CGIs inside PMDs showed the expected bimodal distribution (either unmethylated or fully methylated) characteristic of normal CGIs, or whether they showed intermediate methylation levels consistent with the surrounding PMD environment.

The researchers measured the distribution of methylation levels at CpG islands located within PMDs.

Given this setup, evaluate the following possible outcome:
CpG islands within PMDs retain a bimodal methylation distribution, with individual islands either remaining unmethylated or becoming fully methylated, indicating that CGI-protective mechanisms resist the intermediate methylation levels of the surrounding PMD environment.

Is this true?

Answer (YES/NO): NO